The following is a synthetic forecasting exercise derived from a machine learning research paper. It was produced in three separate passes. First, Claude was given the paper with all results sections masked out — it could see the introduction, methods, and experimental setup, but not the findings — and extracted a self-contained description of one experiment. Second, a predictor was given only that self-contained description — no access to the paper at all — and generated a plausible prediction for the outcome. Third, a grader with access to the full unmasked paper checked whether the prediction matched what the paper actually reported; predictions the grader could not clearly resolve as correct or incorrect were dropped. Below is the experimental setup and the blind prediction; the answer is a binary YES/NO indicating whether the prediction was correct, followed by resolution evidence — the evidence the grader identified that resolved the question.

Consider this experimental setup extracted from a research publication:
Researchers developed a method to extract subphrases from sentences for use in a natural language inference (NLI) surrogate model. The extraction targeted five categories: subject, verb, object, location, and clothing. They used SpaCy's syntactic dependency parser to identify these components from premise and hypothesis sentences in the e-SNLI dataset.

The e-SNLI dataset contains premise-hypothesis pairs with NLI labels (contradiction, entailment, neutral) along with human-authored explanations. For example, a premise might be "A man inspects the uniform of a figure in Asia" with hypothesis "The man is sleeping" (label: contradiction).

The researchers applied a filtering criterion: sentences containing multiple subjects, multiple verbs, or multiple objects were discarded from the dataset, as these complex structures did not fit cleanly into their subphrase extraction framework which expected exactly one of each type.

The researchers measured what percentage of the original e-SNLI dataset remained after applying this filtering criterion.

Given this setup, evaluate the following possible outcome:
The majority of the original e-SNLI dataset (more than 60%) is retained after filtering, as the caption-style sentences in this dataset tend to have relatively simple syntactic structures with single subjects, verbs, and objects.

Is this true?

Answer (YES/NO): NO